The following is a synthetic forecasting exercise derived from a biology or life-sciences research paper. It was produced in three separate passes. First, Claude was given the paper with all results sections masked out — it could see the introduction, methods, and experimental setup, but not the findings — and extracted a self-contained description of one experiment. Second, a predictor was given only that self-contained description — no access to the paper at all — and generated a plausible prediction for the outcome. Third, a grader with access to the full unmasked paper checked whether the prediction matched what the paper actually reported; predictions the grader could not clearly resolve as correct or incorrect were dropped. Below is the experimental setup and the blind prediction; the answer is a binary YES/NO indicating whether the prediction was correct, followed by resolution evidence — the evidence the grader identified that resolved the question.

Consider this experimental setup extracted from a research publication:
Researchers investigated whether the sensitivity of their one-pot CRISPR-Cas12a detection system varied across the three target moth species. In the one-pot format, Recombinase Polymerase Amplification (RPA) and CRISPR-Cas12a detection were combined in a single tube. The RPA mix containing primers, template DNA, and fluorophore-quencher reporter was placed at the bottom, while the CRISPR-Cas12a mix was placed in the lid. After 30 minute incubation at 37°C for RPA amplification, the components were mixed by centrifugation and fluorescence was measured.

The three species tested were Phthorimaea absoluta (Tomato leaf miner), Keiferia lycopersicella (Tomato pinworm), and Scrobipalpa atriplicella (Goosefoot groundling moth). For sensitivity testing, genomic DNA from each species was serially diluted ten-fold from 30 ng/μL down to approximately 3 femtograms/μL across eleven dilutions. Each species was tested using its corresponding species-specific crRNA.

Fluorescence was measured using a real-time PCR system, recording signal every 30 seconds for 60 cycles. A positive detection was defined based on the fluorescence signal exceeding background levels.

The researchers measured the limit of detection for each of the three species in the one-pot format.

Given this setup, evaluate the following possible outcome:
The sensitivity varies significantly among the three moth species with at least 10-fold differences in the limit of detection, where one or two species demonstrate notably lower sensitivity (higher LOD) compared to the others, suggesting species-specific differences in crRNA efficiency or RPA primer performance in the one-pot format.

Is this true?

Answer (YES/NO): YES